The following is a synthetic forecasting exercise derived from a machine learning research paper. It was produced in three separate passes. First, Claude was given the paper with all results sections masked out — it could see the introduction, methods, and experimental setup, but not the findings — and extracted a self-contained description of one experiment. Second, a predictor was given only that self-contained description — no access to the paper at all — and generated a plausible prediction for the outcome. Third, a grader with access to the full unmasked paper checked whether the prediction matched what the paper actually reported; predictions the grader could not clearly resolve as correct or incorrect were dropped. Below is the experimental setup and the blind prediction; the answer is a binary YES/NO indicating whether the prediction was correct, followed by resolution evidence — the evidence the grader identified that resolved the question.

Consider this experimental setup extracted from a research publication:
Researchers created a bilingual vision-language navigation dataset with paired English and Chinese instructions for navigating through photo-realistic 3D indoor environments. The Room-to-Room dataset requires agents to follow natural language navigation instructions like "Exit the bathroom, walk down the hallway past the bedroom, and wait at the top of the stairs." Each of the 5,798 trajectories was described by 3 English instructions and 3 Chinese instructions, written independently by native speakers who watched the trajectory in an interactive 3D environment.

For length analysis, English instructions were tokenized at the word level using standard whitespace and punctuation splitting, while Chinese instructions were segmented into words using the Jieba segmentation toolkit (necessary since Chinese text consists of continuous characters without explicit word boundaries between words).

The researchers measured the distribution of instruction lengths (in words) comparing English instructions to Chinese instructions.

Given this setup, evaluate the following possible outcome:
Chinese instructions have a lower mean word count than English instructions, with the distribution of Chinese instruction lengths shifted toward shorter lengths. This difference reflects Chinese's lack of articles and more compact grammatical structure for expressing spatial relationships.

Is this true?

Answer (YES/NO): YES